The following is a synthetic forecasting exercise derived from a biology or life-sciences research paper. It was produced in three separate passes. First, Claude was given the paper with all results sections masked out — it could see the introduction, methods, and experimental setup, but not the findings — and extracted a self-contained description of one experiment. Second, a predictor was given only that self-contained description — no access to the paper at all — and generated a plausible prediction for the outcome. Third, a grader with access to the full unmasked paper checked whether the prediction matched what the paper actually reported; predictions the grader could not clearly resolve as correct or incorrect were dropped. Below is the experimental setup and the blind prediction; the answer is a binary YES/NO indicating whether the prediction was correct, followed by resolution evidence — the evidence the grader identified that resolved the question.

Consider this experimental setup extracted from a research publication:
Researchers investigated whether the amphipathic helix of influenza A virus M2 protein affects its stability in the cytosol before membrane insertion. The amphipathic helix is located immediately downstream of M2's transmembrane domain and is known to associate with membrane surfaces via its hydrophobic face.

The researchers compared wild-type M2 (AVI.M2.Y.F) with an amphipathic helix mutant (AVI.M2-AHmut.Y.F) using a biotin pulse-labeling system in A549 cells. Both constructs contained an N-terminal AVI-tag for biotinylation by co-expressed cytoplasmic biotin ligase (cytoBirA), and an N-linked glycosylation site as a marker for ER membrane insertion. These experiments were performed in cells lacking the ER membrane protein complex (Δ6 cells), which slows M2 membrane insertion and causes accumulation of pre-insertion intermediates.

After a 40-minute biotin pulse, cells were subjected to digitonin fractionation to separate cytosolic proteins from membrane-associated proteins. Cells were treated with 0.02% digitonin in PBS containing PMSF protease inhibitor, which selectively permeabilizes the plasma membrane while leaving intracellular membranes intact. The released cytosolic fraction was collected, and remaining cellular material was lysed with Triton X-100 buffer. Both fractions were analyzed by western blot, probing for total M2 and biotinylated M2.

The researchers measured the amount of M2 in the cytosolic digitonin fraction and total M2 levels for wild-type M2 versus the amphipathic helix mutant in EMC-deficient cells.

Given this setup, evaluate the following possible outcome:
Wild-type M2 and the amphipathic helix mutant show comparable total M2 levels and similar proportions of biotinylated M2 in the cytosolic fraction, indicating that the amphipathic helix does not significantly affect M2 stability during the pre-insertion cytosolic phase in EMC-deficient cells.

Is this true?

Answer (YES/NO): NO